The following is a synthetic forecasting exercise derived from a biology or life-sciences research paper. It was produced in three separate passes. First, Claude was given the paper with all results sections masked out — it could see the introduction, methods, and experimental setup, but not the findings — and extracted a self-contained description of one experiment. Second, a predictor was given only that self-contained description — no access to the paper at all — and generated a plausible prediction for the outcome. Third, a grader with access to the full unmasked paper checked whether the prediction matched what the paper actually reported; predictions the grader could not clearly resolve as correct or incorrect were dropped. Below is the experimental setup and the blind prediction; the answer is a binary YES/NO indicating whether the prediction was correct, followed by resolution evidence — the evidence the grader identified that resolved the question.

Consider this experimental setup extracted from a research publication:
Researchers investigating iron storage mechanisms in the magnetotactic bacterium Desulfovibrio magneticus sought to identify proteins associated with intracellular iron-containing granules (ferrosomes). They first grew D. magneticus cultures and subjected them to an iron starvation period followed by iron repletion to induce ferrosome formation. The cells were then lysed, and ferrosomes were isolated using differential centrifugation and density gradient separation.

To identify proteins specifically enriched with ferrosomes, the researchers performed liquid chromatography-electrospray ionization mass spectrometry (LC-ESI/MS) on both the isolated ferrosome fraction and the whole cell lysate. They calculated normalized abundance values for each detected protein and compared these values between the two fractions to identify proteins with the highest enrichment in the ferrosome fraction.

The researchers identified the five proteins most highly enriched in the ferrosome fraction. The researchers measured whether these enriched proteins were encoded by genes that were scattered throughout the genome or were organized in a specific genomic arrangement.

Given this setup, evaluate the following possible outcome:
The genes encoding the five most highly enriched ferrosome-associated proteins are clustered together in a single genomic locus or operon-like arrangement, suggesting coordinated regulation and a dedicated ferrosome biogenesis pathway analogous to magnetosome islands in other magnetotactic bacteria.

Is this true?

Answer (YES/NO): NO